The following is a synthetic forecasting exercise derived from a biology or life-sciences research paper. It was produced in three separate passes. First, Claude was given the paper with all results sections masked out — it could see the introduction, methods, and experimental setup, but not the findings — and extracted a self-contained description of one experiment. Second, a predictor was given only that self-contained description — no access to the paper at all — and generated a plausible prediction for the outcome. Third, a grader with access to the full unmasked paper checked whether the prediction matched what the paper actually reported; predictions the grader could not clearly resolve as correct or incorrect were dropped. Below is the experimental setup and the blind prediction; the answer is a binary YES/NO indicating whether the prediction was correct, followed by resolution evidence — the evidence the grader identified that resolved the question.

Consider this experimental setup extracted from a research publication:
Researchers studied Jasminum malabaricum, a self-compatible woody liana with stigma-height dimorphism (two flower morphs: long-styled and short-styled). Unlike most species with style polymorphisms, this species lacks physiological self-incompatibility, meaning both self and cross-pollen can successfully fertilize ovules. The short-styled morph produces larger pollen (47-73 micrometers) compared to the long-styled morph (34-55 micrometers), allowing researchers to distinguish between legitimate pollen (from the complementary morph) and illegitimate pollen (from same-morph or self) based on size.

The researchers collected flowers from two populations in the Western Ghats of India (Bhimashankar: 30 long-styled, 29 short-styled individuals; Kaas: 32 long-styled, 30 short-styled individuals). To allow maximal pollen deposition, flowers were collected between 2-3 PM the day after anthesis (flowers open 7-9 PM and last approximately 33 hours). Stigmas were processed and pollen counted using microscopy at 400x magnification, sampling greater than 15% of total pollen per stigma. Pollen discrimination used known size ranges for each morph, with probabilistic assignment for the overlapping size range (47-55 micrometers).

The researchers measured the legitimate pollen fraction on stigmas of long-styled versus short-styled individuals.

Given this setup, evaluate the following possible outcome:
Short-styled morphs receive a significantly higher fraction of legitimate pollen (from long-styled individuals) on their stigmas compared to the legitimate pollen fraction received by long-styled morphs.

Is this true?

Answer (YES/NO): YES